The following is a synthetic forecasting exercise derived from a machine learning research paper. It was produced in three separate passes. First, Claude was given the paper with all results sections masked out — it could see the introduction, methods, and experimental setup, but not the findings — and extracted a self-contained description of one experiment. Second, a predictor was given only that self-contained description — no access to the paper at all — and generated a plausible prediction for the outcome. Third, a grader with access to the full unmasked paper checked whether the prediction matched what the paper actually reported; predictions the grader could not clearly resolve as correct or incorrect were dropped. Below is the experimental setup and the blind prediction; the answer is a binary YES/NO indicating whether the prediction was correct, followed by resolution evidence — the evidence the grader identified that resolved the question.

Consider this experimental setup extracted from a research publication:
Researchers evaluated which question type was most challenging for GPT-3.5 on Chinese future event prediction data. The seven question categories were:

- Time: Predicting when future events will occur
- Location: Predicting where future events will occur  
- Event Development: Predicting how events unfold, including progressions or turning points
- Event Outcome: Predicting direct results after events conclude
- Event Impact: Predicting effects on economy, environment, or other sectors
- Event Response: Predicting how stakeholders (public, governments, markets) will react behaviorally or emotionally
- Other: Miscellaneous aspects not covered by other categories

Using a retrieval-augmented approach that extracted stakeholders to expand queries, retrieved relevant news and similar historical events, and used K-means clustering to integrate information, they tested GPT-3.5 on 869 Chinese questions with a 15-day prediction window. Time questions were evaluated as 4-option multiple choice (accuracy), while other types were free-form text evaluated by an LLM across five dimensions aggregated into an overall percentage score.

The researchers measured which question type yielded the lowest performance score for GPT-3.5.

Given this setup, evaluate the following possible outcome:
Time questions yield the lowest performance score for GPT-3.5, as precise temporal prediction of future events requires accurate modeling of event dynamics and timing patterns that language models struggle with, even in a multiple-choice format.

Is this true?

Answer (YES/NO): NO